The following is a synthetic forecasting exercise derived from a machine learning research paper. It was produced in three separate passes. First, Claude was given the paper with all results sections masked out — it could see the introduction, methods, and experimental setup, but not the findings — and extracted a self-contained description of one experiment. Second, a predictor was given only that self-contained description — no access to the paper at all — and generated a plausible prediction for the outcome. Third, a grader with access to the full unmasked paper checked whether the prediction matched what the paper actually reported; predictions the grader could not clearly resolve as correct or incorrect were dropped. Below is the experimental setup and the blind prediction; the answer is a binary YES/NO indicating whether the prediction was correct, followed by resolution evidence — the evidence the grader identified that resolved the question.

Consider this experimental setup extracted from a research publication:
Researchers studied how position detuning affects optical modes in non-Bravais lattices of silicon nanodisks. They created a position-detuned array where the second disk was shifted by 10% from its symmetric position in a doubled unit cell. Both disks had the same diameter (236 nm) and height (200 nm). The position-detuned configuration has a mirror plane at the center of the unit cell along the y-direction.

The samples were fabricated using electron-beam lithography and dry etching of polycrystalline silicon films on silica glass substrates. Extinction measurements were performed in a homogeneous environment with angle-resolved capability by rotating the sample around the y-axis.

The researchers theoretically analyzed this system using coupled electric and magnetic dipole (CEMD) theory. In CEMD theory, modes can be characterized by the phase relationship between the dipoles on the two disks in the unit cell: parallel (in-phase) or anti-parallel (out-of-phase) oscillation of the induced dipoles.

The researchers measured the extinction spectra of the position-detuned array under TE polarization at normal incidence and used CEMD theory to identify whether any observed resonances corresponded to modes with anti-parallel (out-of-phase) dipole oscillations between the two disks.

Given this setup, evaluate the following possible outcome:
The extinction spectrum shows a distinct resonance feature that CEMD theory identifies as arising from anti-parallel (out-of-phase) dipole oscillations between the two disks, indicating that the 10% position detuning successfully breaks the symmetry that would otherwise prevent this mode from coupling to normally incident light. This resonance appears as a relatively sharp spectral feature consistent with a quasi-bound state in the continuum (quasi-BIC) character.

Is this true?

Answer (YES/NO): NO